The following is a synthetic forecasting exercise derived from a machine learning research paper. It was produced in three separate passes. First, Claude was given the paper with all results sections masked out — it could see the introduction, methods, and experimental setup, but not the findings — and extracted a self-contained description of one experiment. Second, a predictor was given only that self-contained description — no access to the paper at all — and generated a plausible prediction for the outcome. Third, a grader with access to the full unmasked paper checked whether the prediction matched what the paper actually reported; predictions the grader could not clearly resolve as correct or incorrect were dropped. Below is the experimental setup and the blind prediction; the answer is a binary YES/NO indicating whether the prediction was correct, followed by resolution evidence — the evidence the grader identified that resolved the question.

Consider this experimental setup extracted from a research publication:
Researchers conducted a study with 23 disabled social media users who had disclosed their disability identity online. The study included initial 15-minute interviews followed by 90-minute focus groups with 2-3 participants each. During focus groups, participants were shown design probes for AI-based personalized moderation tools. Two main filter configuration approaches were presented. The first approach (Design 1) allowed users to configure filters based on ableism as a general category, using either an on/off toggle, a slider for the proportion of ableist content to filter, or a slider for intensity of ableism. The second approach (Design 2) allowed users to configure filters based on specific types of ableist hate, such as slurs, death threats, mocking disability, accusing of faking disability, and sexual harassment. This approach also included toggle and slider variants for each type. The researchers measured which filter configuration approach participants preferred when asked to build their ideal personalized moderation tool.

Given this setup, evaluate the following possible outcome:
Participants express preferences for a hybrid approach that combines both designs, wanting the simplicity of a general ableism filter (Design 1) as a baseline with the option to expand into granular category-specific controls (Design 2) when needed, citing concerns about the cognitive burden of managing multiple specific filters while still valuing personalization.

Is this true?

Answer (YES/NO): NO